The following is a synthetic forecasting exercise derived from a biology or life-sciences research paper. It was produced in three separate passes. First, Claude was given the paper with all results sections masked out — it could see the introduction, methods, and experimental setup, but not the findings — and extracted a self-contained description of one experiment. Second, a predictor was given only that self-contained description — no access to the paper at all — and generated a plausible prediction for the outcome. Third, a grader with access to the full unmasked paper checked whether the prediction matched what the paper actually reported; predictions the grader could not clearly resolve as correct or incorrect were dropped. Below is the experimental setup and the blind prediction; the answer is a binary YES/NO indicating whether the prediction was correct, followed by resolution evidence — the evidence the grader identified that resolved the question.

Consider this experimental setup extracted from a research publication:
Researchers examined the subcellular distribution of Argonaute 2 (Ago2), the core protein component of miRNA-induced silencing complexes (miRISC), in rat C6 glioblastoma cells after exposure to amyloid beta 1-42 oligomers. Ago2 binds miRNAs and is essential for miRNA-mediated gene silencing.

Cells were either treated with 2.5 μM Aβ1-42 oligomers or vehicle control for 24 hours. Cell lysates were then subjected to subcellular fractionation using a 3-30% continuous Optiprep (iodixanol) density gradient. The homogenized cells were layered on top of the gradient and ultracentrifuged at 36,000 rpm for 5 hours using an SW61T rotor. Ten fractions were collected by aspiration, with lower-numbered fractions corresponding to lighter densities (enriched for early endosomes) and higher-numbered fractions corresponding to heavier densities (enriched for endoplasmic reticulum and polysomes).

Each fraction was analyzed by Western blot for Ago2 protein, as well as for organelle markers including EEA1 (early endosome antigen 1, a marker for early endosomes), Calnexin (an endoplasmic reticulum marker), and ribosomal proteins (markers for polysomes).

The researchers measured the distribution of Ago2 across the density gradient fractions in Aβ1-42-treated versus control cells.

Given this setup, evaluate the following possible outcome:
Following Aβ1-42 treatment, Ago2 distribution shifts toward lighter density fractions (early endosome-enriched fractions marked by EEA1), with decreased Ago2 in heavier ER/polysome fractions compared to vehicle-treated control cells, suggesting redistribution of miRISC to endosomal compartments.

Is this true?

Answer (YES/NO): YES